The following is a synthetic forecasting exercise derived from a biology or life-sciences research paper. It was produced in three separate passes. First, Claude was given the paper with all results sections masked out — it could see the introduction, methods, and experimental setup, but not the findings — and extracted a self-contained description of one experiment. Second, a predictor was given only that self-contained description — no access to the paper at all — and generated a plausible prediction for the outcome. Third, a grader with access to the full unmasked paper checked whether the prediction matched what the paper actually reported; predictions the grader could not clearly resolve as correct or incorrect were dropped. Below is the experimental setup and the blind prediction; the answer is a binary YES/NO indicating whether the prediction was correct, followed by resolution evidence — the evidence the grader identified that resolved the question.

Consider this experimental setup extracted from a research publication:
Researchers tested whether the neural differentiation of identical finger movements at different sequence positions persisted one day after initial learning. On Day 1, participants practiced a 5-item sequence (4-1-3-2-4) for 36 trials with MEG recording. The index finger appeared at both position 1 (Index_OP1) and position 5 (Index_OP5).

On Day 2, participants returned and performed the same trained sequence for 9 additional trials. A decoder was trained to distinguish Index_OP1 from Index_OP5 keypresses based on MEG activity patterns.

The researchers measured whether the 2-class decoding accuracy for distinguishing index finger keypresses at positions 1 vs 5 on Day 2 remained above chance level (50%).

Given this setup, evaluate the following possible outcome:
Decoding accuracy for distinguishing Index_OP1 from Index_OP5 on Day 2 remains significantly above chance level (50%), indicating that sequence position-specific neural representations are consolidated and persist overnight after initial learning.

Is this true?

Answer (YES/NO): YES